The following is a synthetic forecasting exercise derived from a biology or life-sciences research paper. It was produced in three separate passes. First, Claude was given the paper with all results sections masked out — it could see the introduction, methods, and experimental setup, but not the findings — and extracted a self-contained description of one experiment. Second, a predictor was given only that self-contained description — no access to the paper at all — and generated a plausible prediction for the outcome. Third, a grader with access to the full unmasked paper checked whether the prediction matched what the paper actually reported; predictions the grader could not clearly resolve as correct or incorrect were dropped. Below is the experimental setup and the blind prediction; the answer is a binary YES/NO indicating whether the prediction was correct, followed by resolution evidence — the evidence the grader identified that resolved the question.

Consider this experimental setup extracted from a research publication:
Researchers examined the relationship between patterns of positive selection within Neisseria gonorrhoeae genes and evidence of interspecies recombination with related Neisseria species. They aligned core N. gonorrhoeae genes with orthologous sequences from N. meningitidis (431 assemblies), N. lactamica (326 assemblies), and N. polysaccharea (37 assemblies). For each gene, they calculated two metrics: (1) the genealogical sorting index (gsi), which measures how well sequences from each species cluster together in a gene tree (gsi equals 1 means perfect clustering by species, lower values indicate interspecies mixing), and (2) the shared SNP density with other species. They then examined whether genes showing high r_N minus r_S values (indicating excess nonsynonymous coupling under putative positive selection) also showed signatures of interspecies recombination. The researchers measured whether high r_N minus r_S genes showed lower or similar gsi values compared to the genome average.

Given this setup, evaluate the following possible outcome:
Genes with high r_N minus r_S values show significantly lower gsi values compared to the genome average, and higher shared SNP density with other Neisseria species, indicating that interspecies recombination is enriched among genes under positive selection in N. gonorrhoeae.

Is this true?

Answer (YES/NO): YES